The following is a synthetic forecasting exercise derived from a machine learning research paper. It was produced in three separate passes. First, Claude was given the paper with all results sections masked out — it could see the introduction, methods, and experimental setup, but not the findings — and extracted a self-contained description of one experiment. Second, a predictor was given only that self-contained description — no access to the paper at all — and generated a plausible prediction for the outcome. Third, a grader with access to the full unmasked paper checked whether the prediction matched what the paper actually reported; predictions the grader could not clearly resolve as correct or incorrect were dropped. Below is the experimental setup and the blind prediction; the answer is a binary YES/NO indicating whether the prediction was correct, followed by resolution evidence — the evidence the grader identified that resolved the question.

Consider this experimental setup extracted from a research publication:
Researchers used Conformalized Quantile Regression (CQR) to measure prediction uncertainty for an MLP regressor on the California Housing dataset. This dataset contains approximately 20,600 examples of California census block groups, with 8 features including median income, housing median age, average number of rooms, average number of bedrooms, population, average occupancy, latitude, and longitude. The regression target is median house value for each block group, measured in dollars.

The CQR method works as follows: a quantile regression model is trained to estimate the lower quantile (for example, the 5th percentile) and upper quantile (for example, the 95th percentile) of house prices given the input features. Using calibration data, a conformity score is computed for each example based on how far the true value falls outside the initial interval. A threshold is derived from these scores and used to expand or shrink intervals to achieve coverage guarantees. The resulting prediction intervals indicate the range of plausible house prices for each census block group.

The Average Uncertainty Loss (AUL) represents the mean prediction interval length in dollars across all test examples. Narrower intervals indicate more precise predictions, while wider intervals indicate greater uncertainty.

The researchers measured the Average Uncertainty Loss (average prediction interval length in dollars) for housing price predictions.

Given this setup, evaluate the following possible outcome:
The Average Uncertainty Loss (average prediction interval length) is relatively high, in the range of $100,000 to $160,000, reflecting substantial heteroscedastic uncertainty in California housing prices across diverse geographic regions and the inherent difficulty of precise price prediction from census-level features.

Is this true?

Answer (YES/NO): NO